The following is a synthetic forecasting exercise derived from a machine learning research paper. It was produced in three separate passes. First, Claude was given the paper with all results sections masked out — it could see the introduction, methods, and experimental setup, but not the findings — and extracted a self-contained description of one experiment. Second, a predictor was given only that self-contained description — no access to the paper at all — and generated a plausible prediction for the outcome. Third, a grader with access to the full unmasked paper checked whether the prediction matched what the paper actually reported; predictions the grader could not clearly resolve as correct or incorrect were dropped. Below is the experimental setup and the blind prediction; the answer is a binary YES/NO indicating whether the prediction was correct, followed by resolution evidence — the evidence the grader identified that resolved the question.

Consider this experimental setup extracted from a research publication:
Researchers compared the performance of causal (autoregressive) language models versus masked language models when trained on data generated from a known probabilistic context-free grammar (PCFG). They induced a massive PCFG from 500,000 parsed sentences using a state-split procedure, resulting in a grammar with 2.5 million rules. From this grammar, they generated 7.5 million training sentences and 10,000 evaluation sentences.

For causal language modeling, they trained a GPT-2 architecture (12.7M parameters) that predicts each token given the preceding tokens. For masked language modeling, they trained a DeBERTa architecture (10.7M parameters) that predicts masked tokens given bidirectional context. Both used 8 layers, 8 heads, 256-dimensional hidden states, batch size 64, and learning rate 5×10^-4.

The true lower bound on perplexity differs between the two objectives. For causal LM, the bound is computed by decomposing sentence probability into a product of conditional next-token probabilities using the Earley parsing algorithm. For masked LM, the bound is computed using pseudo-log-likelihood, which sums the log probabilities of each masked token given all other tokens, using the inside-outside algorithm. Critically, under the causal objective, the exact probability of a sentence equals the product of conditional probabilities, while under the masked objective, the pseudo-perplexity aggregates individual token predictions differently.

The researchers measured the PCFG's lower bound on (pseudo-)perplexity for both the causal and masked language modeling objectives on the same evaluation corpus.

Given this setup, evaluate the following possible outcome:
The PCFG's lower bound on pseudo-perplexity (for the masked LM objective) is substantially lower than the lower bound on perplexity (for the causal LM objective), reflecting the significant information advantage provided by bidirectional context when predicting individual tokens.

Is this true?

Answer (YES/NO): YES